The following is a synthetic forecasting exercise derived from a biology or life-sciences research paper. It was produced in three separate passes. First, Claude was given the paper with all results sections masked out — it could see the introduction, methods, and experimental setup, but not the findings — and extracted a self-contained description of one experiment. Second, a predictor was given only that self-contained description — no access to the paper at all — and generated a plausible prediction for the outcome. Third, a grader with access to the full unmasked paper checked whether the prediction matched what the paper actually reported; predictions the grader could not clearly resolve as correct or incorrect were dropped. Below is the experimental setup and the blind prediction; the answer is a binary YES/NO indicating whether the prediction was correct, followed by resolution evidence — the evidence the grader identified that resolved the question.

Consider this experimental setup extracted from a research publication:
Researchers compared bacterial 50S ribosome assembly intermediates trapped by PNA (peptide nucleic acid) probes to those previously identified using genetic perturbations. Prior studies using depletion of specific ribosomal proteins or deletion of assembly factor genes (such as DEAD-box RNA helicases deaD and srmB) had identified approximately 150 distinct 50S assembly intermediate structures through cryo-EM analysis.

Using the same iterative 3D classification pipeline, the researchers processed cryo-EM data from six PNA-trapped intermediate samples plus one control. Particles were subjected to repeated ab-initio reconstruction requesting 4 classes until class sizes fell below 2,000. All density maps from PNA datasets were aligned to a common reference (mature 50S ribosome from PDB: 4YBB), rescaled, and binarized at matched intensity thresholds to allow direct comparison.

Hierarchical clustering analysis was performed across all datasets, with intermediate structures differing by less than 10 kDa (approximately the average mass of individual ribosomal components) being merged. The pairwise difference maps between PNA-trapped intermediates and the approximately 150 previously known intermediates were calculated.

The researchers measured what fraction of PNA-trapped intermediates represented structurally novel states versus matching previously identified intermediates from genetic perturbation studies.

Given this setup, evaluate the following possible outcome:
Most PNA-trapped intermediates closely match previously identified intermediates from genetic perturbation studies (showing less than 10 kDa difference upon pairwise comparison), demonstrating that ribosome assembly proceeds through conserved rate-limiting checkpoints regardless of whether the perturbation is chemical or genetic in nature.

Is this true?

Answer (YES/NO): NO